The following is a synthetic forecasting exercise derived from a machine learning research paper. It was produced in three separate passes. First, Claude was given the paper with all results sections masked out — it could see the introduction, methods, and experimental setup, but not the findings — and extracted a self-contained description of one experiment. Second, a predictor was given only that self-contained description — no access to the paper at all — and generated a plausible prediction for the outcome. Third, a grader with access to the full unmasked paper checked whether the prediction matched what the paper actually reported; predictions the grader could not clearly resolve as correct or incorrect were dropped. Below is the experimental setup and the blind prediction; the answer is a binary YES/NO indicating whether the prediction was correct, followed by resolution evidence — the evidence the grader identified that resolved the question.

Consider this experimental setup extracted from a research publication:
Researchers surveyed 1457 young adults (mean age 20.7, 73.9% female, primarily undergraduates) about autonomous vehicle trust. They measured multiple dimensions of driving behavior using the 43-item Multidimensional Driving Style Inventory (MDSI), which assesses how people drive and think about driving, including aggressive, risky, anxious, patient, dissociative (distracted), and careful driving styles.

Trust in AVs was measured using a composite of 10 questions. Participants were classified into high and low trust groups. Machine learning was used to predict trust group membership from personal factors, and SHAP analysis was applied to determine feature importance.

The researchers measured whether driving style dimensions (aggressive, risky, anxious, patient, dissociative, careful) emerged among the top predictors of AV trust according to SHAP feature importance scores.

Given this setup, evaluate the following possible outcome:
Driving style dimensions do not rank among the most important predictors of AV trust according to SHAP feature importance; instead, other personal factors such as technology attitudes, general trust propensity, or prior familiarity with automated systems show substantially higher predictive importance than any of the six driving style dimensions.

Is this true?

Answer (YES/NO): YES